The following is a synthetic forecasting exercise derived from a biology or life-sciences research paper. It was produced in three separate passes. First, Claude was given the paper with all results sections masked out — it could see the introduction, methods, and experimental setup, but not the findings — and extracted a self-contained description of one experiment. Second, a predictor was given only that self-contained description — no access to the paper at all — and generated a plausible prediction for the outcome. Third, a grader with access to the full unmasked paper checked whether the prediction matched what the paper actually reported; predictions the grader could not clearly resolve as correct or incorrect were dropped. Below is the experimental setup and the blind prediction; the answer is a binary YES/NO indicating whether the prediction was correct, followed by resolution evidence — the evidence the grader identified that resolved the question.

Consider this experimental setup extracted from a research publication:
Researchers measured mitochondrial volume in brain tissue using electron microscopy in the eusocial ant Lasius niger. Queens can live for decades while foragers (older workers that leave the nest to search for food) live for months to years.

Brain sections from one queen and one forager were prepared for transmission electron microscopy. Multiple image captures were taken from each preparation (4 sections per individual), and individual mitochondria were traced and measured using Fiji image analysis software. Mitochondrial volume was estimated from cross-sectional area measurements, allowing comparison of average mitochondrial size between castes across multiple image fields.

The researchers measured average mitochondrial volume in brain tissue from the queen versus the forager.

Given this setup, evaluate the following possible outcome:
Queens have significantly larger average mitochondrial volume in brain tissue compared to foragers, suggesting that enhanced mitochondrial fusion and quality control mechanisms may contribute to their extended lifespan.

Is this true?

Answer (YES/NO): NO